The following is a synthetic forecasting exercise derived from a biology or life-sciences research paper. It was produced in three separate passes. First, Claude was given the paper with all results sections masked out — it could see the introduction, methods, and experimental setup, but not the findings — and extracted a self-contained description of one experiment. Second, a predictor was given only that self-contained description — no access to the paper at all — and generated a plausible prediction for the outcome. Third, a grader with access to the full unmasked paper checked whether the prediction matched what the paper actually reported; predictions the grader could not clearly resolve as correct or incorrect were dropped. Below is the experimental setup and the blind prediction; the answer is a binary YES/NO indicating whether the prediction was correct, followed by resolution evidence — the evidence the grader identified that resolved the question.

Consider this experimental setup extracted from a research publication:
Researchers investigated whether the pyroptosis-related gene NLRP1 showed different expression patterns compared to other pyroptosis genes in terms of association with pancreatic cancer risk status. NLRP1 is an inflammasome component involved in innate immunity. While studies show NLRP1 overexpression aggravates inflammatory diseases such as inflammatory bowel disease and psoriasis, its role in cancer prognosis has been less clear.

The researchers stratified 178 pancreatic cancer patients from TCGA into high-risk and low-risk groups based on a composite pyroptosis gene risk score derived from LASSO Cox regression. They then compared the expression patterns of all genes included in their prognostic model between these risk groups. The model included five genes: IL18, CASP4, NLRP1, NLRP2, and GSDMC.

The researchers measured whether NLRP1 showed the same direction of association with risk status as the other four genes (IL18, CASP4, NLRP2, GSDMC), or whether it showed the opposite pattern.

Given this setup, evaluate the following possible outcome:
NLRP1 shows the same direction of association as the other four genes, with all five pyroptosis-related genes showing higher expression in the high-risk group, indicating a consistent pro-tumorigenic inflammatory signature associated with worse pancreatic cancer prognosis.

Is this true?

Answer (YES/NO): NO